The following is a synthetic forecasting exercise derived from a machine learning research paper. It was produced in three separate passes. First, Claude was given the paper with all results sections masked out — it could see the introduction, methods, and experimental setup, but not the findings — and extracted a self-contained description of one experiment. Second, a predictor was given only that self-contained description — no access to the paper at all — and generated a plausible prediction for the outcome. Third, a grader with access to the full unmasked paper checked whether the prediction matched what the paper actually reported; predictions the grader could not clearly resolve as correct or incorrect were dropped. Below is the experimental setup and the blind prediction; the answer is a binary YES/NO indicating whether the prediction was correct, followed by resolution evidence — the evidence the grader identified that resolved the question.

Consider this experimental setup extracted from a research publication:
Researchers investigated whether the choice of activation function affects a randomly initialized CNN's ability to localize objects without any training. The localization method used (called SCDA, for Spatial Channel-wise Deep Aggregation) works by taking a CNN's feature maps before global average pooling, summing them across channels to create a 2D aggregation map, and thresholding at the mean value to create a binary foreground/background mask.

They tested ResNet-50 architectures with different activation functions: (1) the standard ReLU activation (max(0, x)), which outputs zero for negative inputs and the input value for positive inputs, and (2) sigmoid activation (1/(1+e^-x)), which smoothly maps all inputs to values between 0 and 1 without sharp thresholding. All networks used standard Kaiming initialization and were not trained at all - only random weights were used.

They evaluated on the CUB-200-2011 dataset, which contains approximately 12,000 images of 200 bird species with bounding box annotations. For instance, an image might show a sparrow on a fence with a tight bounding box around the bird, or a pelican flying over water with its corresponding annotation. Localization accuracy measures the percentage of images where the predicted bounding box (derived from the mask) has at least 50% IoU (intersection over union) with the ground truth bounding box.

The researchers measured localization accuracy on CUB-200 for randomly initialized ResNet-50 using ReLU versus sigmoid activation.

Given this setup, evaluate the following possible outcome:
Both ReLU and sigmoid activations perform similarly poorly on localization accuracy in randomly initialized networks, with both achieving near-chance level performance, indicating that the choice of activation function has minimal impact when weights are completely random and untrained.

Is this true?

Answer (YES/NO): NO